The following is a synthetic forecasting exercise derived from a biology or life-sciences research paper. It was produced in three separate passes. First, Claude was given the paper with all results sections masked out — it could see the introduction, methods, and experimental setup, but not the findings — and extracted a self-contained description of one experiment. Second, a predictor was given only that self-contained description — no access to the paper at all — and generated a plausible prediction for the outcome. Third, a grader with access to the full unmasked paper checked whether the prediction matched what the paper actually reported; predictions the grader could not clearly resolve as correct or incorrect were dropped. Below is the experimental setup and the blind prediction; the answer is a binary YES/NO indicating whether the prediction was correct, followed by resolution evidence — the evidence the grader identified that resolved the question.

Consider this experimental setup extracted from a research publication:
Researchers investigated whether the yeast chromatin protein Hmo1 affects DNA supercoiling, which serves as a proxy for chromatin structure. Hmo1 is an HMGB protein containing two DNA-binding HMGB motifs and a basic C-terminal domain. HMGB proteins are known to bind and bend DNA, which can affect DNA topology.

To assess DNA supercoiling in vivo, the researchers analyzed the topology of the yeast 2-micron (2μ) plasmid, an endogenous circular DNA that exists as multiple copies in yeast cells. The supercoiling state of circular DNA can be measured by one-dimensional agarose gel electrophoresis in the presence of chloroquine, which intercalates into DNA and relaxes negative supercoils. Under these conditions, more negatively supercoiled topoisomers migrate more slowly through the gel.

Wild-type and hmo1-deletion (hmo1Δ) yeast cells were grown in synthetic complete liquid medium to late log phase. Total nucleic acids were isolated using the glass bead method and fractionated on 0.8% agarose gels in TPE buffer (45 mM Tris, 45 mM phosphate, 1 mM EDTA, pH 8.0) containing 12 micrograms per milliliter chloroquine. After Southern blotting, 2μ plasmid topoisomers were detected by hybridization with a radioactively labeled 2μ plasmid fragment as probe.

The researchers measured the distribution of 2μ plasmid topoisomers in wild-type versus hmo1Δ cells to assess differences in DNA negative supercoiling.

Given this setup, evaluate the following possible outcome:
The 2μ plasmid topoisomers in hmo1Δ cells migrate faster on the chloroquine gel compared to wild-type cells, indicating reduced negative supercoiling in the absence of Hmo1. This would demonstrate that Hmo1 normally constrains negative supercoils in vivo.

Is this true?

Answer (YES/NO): YES